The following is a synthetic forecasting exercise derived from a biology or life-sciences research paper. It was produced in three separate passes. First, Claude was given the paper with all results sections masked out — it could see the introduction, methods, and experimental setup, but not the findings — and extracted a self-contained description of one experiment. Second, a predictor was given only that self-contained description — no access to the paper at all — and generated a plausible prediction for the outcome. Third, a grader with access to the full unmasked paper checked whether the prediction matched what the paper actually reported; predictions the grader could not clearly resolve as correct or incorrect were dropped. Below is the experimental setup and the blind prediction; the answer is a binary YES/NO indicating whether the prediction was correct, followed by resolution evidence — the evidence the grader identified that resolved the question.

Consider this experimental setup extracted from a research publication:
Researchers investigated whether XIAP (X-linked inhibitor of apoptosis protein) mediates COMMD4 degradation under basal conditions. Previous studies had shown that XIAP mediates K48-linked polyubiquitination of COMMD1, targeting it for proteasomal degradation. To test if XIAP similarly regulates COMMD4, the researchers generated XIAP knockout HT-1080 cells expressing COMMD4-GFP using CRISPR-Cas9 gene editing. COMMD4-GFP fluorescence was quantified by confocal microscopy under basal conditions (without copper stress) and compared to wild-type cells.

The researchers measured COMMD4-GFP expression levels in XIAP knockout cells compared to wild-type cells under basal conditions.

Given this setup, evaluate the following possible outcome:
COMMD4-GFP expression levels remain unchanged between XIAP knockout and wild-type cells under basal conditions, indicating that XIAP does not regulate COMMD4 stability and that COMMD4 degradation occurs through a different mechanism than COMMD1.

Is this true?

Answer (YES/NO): NO